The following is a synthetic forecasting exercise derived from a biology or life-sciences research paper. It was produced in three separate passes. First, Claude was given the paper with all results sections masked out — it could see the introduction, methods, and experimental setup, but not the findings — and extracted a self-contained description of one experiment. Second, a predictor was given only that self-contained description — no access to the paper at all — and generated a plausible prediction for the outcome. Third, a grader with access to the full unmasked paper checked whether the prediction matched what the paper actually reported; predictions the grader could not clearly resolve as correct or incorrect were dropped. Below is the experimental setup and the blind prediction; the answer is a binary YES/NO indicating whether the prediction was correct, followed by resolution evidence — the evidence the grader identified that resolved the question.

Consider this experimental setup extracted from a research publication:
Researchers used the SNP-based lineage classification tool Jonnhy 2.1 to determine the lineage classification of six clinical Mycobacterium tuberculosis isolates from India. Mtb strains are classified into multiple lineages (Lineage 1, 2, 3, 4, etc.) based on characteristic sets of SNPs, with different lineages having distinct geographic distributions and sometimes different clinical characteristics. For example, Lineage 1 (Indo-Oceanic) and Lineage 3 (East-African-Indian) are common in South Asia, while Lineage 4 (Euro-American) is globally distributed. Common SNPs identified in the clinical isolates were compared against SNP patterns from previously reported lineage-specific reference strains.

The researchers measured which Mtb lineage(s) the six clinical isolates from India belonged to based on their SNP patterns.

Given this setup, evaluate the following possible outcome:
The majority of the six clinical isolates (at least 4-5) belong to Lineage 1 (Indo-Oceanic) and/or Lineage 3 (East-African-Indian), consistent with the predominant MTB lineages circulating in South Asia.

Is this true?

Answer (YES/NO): YES